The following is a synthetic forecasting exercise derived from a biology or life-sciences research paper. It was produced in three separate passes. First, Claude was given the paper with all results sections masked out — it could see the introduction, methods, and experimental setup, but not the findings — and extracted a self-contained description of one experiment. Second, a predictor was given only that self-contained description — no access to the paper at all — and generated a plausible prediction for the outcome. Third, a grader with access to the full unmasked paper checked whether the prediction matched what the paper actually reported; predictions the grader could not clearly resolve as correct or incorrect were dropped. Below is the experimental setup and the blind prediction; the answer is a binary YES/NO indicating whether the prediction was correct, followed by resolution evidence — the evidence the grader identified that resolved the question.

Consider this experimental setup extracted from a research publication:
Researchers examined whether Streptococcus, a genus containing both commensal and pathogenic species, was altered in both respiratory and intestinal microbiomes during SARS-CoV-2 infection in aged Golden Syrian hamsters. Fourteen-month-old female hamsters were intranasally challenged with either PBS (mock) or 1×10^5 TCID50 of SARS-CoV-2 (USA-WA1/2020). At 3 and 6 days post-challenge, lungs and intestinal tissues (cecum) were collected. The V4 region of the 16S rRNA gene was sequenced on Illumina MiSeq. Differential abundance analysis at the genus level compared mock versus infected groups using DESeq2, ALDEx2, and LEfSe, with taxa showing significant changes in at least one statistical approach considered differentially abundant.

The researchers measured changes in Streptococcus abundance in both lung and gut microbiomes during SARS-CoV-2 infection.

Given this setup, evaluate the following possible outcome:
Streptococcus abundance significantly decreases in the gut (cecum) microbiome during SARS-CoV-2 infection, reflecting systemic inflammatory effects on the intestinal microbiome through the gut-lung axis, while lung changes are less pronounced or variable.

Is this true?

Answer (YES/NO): NO